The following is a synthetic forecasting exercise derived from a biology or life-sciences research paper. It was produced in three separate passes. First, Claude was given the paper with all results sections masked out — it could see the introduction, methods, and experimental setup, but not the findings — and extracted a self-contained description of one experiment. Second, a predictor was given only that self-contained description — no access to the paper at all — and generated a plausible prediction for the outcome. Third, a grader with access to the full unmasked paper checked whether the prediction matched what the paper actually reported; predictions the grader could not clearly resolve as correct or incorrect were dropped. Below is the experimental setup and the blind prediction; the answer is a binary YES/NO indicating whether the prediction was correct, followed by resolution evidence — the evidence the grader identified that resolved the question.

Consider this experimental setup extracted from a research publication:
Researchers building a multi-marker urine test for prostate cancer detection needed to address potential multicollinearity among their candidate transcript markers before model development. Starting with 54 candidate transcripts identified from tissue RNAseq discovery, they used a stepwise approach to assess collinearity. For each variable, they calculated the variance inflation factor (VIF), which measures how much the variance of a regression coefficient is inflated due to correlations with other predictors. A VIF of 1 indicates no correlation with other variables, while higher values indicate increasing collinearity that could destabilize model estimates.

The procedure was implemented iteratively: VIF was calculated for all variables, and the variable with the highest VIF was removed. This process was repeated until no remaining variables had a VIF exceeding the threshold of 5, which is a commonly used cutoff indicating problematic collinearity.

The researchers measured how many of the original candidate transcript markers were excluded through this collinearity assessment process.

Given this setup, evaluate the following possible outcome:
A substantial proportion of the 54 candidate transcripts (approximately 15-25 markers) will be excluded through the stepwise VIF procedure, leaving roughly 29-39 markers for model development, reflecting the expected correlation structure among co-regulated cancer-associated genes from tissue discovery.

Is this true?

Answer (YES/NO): NO